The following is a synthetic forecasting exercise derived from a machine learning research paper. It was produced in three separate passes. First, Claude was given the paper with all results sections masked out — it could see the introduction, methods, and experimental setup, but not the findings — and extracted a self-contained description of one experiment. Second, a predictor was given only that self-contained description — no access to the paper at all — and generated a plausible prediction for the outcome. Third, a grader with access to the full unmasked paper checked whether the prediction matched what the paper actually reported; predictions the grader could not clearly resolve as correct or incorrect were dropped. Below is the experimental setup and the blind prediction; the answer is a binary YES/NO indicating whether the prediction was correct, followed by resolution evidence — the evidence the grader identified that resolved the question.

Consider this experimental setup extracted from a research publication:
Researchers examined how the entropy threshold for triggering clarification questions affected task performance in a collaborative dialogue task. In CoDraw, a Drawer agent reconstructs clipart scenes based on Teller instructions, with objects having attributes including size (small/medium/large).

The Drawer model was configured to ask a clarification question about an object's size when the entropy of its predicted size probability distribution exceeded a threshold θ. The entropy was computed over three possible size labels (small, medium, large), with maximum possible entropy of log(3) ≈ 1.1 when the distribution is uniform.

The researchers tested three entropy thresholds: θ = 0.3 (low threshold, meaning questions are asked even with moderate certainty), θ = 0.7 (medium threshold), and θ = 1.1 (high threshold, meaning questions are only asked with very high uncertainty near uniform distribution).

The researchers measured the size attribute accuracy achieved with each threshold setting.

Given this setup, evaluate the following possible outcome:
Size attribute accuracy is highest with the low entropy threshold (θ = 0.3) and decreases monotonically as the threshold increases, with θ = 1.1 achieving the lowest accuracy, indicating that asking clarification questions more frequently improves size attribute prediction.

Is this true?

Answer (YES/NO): YES